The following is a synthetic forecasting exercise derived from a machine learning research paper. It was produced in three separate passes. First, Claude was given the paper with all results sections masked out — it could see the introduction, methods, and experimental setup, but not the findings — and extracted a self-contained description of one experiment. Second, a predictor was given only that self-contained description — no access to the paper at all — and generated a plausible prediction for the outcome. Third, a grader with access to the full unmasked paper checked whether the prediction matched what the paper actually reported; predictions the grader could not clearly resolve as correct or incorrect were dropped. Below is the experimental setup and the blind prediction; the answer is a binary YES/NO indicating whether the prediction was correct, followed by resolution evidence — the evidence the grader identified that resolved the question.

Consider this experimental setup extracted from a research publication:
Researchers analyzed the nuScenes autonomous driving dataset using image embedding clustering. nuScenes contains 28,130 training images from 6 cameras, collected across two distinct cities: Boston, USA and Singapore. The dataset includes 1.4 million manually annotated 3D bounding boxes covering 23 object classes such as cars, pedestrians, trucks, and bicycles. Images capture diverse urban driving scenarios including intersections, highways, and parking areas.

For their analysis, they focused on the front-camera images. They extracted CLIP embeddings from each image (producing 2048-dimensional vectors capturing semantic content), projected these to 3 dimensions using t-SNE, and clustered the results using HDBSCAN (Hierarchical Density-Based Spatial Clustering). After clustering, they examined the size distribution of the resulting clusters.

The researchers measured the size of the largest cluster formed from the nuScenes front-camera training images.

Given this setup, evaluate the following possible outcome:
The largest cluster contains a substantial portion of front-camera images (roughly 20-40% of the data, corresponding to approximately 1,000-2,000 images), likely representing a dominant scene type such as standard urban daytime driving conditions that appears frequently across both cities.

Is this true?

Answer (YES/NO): NO